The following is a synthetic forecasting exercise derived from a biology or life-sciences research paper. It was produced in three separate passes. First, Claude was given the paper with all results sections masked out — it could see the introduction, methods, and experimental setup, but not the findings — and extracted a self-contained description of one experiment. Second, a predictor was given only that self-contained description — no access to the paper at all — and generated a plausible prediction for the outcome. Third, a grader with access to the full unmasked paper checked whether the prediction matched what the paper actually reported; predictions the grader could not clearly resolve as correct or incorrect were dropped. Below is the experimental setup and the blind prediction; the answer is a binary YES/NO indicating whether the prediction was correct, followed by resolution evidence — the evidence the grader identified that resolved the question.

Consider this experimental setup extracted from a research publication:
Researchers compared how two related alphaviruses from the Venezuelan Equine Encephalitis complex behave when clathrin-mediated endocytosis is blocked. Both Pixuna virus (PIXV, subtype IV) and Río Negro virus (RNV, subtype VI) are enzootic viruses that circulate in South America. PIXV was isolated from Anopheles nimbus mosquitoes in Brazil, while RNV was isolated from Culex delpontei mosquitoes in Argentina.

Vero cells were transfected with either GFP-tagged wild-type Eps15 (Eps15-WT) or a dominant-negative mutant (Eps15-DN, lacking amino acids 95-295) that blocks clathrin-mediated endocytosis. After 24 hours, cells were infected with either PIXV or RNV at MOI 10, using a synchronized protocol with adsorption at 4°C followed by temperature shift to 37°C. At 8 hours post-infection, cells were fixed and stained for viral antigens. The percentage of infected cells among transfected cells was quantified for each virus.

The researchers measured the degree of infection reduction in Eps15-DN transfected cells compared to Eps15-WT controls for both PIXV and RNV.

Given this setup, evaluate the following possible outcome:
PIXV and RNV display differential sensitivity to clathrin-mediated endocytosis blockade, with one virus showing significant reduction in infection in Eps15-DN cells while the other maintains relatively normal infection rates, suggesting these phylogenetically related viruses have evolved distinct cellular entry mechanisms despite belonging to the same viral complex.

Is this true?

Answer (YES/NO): NO